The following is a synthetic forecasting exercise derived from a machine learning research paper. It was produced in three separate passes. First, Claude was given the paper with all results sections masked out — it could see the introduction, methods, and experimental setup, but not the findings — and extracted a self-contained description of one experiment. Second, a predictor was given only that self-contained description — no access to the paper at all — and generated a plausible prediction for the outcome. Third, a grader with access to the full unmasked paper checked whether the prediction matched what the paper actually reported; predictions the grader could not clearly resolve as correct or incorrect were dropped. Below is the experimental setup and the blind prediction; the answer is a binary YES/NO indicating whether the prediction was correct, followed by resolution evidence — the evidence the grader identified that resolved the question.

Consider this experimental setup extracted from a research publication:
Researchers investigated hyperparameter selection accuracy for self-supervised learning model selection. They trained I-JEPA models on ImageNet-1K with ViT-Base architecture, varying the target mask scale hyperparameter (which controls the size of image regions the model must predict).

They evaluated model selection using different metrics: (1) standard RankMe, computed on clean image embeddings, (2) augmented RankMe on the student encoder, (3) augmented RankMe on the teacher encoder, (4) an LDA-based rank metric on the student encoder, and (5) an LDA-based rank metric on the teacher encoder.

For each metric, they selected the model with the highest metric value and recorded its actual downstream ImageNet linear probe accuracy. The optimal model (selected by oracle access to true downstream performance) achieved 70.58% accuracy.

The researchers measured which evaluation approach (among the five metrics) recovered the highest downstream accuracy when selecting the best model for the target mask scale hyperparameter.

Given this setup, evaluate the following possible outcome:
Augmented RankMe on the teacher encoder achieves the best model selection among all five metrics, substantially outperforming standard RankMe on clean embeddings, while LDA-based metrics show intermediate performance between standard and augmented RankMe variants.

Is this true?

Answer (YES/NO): NO